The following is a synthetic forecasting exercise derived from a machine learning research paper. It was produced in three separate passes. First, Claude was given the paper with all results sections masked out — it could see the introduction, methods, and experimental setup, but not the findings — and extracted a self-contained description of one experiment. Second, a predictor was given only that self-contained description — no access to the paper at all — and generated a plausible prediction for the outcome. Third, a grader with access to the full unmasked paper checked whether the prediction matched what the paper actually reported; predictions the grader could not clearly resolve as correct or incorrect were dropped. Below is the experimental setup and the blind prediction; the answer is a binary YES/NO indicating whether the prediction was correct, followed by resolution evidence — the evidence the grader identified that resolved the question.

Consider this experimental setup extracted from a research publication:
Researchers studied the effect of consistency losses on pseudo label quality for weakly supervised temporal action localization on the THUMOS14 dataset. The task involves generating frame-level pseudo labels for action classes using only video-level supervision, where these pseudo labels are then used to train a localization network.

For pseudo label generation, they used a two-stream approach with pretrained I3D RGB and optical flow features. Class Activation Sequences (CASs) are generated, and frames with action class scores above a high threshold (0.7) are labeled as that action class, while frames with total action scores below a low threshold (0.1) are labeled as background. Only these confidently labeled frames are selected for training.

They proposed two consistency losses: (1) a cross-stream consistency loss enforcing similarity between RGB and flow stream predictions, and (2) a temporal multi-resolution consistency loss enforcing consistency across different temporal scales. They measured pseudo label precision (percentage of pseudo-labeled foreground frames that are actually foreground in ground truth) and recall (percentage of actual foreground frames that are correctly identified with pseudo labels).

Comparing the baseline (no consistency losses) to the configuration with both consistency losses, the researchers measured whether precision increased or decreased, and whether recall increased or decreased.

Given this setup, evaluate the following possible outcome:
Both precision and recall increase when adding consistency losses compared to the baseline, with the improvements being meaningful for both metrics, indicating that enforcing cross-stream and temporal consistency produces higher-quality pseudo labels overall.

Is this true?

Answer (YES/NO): NO